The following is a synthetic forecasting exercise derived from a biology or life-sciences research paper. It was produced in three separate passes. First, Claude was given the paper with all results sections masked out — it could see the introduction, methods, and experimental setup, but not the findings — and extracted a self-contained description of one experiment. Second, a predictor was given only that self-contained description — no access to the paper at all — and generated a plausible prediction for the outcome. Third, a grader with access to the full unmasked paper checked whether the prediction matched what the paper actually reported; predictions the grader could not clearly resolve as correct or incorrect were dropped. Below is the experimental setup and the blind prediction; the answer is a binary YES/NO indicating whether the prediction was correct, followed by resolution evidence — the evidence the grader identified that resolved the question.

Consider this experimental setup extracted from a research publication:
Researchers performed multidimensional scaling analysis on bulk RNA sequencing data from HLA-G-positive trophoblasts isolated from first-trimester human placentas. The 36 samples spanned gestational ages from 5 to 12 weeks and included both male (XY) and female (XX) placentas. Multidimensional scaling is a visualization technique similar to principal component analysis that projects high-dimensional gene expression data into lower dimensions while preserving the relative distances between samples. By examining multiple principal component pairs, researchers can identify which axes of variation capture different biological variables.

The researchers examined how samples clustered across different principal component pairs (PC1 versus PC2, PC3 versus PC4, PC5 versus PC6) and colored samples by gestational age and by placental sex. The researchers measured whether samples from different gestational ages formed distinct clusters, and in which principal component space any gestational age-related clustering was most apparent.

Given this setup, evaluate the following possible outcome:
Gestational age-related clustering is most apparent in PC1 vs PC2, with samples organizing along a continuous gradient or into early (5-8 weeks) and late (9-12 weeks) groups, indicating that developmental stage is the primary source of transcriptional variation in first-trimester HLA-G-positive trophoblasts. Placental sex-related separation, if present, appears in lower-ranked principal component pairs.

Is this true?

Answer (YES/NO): YES